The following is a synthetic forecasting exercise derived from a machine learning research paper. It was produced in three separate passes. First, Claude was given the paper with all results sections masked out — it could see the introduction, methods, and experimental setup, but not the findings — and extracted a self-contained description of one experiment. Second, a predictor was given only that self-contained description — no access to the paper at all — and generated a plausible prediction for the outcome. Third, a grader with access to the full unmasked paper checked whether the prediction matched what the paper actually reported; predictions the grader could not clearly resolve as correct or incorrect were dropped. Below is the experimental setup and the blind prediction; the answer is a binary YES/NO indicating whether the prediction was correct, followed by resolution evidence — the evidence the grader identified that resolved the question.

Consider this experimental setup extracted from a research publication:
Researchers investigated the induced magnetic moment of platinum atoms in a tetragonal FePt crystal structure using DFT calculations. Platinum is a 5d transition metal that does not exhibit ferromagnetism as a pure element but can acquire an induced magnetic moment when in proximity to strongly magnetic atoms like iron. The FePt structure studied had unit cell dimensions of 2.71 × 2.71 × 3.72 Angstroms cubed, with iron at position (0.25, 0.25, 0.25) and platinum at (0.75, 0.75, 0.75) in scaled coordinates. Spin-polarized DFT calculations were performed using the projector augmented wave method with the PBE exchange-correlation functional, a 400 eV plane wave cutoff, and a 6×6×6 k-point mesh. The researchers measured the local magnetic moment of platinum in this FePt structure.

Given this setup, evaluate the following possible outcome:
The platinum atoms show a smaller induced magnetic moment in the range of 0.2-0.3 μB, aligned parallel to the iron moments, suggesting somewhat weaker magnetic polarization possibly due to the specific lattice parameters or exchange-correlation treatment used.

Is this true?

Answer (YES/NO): NO